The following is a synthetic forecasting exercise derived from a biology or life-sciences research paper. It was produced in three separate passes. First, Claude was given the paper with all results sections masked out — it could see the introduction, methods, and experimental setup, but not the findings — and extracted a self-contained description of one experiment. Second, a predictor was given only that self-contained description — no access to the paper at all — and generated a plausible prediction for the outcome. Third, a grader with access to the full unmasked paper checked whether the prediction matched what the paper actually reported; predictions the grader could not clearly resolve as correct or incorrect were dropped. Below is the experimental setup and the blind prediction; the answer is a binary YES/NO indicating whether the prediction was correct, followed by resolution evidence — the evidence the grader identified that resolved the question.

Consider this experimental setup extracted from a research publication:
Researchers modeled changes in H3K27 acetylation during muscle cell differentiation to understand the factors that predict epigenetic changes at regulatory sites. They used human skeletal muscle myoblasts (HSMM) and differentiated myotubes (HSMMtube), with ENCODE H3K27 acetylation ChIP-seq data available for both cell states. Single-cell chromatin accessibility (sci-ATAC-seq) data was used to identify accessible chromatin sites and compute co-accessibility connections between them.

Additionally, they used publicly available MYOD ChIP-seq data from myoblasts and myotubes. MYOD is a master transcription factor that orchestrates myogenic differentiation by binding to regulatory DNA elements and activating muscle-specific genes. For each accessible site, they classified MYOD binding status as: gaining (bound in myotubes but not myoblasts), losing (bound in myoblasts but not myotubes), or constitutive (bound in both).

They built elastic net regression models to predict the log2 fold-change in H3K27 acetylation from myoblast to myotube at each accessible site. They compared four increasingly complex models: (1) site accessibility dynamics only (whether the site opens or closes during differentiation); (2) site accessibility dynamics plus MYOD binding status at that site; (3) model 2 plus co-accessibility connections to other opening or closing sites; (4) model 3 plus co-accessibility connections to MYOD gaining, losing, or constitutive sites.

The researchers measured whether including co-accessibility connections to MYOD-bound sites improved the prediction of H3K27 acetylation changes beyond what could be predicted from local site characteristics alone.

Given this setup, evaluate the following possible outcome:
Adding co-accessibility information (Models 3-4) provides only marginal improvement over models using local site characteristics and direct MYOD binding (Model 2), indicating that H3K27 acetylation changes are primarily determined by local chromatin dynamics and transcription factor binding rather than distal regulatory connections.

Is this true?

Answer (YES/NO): NO